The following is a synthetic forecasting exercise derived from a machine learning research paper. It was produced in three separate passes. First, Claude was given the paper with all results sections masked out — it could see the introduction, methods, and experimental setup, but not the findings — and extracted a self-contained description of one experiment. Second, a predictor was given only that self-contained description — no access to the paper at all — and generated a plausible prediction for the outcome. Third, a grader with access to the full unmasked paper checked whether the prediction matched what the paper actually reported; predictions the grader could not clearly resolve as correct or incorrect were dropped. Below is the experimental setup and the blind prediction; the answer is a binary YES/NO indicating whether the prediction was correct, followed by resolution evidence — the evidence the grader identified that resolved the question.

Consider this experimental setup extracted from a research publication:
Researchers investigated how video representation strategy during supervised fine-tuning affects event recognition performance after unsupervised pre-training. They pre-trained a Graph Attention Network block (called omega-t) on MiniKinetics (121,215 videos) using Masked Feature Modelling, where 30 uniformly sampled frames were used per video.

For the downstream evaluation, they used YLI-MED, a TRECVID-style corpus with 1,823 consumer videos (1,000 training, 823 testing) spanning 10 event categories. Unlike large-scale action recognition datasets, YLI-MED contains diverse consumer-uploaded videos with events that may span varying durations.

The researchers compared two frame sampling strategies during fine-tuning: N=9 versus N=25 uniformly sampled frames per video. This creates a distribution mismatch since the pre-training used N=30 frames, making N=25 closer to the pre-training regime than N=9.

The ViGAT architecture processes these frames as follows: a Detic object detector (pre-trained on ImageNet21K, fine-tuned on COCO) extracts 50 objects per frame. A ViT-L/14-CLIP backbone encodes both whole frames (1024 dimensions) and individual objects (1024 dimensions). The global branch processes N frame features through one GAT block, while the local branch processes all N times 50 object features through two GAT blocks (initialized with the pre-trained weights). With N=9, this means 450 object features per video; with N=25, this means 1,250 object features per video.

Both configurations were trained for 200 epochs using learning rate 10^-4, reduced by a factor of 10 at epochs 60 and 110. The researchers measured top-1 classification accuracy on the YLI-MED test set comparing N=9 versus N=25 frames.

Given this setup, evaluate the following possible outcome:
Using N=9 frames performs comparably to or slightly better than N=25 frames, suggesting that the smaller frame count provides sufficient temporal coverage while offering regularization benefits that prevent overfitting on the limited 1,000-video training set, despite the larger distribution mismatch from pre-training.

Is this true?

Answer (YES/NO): NO